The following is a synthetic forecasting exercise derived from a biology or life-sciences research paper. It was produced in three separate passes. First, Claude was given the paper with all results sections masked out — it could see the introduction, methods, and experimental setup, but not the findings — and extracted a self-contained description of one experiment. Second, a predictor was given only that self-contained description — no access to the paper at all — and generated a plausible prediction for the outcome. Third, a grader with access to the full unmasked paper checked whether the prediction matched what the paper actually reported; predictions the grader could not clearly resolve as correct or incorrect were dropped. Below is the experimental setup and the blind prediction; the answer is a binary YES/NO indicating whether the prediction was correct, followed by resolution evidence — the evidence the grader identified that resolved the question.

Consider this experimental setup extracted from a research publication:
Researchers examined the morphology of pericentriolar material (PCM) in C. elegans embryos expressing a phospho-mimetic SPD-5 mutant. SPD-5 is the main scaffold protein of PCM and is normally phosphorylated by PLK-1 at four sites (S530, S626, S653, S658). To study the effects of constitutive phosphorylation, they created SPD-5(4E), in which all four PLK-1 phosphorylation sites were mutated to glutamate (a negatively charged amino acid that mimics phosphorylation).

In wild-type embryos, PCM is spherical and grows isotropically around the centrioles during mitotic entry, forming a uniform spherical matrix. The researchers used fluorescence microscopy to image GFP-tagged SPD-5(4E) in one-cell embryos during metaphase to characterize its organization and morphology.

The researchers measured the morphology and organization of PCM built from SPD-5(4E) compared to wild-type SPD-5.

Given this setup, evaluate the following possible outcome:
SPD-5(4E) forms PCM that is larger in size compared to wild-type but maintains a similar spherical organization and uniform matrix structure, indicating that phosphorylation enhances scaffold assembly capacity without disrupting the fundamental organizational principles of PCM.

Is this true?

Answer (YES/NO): NO